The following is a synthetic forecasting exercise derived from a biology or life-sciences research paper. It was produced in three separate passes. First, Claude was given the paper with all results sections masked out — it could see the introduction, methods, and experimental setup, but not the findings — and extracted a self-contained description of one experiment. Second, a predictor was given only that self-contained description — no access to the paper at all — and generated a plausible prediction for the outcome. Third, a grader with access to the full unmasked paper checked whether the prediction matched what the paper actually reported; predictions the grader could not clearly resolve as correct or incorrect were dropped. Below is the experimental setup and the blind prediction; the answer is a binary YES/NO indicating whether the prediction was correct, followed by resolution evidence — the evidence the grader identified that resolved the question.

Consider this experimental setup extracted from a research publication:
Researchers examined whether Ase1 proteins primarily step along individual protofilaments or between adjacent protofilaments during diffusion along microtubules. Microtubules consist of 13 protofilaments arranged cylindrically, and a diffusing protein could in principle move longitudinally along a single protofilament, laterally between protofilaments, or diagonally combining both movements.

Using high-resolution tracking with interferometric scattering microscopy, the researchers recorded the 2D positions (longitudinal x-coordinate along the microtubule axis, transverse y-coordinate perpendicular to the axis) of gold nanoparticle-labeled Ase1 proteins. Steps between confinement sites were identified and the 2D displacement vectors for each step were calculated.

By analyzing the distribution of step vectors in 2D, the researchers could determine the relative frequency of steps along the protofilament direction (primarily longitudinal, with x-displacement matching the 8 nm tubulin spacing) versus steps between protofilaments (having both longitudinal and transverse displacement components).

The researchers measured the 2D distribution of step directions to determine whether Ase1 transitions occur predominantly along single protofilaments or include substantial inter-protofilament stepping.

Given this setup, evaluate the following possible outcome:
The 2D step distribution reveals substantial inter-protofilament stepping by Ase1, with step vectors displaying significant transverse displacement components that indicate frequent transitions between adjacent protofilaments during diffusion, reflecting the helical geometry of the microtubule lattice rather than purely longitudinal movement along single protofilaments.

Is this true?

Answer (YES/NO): NO